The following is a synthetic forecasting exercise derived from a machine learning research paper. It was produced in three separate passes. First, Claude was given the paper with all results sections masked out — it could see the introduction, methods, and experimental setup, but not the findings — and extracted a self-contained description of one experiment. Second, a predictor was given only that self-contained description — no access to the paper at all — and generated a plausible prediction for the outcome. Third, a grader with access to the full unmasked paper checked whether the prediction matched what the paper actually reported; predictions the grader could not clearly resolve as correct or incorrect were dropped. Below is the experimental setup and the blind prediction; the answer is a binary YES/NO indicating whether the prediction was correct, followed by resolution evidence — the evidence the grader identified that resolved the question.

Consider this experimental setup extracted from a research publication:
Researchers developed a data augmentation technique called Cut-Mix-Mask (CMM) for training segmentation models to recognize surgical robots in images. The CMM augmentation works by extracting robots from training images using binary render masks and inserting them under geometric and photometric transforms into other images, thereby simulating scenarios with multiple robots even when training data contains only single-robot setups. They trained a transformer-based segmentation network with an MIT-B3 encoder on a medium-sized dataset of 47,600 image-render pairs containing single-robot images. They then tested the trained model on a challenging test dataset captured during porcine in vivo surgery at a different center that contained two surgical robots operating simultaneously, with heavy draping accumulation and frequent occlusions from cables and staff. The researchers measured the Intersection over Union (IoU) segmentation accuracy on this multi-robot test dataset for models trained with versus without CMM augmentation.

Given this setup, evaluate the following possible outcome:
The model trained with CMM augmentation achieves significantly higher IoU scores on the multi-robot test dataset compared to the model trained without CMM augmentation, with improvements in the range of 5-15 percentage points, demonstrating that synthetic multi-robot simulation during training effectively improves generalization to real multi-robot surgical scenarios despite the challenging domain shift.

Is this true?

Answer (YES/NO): YES